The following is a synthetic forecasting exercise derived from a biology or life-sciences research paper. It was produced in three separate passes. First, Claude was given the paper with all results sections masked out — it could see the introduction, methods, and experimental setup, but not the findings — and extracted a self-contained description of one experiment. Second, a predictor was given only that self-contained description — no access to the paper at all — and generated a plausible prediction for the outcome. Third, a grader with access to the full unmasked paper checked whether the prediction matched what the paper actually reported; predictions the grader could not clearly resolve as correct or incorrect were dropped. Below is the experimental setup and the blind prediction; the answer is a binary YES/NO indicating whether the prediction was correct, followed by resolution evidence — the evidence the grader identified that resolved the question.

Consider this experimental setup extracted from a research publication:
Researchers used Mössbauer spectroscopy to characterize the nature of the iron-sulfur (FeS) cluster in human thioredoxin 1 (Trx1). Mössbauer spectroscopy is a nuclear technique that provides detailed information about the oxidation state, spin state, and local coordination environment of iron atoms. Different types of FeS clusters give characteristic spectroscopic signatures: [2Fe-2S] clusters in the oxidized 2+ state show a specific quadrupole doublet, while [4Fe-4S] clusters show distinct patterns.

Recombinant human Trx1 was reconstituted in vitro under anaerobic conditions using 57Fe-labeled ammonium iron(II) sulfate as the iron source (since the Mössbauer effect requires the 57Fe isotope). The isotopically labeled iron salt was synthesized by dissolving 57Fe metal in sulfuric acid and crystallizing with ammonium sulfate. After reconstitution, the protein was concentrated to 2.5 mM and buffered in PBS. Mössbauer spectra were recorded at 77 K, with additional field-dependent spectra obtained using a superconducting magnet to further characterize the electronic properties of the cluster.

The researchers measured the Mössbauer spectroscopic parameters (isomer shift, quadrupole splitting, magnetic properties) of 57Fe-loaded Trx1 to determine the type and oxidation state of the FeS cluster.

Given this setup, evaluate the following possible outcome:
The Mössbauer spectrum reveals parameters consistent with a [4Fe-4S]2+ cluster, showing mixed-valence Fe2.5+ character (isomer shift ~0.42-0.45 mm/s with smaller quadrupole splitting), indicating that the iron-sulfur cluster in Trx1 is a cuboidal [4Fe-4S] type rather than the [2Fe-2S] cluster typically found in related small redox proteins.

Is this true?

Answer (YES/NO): NO